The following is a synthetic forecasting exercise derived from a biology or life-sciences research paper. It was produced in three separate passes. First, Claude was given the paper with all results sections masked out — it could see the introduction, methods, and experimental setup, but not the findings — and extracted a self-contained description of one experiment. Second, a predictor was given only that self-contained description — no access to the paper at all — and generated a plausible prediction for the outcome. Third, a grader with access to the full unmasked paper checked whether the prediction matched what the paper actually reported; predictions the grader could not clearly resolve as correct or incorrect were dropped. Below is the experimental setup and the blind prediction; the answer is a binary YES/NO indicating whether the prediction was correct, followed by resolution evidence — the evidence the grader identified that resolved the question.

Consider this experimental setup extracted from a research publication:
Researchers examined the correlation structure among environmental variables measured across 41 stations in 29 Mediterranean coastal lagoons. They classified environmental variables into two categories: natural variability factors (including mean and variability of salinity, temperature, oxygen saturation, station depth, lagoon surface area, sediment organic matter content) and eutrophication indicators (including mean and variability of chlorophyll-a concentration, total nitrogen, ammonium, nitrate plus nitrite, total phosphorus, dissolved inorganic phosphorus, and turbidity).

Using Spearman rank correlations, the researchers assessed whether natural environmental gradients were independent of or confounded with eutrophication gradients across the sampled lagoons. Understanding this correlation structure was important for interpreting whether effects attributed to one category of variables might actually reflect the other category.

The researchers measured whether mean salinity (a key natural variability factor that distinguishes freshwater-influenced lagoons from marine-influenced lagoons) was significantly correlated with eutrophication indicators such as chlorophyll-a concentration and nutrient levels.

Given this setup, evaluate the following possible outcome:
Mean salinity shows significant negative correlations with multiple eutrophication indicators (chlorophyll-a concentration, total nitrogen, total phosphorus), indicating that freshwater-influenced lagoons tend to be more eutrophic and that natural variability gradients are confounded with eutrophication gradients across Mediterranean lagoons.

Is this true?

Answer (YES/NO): NO